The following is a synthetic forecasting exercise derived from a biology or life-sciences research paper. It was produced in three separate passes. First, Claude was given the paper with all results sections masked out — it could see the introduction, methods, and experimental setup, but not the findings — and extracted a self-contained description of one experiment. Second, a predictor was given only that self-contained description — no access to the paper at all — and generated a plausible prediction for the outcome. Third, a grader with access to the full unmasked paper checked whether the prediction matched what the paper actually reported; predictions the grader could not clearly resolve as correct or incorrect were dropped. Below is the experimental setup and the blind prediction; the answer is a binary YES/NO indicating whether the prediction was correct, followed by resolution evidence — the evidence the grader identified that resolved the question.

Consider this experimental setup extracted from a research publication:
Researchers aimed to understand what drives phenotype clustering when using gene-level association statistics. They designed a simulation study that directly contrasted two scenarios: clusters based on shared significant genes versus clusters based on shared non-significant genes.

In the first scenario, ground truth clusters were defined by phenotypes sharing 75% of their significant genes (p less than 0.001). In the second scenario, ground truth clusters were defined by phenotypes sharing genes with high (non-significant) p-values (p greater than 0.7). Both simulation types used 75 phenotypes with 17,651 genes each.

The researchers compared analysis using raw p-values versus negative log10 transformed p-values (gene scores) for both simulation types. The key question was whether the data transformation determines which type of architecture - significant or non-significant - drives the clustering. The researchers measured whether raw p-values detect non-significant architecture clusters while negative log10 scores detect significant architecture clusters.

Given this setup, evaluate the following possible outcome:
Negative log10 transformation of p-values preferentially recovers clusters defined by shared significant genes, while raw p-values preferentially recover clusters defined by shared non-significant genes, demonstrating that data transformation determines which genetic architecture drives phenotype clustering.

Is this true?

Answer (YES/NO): YES